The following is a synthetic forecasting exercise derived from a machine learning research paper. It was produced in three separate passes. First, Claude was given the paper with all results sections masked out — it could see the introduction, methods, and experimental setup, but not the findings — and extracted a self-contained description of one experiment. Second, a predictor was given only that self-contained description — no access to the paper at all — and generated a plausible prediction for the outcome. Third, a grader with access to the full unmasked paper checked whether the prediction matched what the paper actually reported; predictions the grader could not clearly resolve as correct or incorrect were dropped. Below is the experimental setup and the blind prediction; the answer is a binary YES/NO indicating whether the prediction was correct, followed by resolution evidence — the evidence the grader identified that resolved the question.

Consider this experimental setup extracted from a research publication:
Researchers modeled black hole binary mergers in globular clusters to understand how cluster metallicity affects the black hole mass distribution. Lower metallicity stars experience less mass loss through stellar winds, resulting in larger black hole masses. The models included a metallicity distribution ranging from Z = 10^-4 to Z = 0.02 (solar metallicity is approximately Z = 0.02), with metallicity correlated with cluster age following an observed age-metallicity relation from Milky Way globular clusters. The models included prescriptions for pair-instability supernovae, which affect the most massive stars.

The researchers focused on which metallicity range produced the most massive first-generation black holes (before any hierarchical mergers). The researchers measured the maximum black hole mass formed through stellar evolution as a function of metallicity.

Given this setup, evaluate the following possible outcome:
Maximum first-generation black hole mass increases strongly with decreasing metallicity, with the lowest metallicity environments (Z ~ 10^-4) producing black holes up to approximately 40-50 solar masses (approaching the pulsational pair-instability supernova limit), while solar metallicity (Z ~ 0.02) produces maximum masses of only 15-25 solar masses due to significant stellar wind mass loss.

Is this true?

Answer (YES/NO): NO